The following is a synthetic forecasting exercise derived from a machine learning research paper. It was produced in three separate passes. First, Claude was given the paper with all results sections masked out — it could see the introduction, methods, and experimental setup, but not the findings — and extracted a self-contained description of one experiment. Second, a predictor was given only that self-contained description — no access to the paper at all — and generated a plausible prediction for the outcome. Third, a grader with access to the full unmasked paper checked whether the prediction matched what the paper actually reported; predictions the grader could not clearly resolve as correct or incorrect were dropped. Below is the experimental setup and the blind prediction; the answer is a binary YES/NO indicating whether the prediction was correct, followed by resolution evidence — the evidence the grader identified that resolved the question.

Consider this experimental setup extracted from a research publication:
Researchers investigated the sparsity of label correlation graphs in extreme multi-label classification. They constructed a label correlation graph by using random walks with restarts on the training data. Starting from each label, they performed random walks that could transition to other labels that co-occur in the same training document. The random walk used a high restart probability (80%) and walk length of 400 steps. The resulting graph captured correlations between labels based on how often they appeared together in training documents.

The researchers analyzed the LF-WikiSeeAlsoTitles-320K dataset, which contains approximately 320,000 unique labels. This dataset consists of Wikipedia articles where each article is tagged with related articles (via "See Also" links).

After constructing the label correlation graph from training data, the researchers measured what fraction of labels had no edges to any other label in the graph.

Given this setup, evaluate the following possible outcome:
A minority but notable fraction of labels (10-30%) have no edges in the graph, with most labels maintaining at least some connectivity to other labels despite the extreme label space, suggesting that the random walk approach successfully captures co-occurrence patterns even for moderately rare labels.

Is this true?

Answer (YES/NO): YES